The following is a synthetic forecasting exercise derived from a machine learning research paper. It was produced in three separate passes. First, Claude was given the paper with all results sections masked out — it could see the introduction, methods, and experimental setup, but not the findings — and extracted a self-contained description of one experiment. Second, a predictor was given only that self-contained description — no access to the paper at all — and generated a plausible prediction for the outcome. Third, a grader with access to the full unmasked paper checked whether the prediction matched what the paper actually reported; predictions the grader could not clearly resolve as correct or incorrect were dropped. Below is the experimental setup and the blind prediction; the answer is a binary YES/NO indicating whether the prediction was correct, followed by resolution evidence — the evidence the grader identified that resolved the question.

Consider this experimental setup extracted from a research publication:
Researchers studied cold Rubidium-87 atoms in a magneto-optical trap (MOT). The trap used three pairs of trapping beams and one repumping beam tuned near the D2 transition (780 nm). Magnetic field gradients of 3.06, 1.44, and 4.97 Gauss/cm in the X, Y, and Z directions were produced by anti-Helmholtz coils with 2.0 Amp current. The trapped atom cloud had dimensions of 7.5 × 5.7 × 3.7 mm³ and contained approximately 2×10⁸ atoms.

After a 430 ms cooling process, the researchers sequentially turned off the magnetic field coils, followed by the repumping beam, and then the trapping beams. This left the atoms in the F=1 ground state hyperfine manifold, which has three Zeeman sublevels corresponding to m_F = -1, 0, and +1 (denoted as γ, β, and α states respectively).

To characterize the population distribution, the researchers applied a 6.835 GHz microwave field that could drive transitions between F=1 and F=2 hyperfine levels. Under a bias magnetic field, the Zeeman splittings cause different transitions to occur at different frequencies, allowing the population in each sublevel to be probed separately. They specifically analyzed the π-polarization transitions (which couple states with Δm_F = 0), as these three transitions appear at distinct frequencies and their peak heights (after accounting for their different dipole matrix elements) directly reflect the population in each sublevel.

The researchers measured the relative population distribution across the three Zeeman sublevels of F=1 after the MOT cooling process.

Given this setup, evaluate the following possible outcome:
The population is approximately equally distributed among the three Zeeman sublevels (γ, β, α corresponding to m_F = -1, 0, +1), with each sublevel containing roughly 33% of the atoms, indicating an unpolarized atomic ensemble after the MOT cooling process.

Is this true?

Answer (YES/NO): YES